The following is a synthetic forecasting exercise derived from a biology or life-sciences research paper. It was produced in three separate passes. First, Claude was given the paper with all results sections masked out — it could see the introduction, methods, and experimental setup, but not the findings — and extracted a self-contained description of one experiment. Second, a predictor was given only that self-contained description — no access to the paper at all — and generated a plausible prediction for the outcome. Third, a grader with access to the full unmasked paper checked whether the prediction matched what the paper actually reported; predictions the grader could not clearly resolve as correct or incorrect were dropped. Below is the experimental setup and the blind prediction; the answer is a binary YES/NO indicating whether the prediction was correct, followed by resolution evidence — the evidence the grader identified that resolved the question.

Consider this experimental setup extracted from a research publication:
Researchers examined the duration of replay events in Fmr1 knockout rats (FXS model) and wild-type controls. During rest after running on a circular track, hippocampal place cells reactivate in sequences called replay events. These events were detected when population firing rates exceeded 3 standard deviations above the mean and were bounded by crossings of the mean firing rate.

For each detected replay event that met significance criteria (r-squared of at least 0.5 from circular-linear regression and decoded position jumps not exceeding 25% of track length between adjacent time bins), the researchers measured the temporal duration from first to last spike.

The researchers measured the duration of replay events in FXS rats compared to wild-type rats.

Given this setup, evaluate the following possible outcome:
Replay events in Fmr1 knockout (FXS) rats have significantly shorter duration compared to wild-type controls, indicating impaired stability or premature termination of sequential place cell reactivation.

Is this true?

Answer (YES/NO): NO